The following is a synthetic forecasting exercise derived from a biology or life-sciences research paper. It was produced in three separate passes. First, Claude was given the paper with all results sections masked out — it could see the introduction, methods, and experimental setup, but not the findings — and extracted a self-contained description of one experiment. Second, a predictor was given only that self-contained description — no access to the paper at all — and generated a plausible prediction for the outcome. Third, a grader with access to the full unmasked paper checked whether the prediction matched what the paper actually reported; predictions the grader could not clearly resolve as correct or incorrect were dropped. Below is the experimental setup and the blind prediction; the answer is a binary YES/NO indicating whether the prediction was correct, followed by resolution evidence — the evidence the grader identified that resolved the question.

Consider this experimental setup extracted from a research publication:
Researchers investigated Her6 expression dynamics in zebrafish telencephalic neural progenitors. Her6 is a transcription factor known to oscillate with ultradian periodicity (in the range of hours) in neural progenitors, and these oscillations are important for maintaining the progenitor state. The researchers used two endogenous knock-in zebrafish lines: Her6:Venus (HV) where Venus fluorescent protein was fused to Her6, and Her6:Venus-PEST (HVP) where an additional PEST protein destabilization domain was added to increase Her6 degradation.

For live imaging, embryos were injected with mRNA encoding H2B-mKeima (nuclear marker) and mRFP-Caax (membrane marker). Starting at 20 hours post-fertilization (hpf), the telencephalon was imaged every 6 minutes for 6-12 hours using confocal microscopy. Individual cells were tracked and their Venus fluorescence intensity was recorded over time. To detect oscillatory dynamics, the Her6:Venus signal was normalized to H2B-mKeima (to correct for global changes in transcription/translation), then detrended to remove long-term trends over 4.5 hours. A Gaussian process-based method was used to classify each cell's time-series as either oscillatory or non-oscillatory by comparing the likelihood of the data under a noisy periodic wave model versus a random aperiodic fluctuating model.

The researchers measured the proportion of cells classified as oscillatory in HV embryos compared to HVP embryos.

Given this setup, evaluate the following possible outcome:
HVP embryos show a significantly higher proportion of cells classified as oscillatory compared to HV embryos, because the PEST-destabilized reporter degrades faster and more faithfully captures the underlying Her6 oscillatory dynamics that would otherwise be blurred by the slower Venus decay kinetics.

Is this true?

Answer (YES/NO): YES